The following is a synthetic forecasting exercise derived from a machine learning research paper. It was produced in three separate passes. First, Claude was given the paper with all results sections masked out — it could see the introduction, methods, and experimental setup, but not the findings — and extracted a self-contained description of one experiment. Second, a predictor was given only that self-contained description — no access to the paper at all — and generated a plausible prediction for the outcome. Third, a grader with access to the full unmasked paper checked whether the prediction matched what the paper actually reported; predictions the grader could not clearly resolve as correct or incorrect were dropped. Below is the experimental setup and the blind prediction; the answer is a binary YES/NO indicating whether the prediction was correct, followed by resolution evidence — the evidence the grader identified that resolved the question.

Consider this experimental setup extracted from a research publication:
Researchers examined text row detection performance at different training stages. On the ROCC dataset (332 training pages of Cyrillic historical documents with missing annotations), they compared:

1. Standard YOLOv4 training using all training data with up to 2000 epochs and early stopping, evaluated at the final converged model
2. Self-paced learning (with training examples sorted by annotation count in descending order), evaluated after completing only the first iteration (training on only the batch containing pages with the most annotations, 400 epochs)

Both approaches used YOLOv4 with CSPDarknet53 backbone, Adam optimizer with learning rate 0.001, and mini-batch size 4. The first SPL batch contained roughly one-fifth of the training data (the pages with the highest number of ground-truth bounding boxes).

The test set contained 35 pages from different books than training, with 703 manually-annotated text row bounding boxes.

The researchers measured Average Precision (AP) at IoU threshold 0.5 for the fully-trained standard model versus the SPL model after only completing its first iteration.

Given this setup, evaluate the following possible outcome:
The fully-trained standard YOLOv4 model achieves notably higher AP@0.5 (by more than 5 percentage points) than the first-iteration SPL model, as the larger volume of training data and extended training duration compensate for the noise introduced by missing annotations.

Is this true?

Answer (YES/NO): YES